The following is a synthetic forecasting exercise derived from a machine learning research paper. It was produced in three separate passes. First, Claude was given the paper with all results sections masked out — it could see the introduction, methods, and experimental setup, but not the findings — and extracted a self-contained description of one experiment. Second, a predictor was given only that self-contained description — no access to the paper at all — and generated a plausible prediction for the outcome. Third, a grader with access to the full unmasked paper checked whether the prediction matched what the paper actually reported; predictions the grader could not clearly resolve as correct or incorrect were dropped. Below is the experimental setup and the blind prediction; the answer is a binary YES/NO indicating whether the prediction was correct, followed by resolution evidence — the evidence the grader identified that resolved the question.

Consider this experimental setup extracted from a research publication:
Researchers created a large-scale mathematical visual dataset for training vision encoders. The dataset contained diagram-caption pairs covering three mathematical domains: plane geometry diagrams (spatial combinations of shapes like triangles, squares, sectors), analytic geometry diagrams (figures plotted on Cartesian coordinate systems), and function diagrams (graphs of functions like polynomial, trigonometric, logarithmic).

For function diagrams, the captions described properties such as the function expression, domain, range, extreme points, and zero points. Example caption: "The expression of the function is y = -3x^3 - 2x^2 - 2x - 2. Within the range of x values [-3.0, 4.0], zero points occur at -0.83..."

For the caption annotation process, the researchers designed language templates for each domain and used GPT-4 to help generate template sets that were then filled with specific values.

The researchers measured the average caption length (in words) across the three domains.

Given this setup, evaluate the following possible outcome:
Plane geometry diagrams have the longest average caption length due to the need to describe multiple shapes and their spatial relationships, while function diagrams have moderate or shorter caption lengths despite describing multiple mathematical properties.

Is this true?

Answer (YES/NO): YES